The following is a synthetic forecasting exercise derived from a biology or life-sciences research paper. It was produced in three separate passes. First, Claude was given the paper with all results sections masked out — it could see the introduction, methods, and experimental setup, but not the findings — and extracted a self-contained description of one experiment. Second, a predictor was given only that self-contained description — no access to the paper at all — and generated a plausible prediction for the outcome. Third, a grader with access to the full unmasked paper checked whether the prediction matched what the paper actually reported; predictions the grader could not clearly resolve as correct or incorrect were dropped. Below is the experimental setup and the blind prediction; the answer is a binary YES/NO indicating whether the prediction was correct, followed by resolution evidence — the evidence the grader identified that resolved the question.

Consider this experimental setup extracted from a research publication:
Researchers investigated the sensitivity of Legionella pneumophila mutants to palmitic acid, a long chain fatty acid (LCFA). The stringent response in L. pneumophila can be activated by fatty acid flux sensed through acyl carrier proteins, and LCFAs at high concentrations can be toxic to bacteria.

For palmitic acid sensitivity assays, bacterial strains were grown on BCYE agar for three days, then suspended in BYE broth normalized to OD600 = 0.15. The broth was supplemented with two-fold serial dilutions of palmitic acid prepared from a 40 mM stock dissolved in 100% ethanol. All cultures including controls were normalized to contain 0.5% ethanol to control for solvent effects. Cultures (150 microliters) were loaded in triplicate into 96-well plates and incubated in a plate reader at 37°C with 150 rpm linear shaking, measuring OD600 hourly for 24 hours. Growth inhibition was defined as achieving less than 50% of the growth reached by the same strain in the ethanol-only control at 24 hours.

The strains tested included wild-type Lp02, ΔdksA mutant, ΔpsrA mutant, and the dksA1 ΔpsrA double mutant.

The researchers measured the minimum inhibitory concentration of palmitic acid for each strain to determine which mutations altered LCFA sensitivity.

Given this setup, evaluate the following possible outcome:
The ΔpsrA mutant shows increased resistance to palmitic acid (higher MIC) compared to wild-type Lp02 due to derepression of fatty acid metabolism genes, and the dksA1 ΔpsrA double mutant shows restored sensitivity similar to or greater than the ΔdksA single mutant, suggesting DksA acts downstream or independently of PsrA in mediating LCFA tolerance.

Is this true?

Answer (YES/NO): NO